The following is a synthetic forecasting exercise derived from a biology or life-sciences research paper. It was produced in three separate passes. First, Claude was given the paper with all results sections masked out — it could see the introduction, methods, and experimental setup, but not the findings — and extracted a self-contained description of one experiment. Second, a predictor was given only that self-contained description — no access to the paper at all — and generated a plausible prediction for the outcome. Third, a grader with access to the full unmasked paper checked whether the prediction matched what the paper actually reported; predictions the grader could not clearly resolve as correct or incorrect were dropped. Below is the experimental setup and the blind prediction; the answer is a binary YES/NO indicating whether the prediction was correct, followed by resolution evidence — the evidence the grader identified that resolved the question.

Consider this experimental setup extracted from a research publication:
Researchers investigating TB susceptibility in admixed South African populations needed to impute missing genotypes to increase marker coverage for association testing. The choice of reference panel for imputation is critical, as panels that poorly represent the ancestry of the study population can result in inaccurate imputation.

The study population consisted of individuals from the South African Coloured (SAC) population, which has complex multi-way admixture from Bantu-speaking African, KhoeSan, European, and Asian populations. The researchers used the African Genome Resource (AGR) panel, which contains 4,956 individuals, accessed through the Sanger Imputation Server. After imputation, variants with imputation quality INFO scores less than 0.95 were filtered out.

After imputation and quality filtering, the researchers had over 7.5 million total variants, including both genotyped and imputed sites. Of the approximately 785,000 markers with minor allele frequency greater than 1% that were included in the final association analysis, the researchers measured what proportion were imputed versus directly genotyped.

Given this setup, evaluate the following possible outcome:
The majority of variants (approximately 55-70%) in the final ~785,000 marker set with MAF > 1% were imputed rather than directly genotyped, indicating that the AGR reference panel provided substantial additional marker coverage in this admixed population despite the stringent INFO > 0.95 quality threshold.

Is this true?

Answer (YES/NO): YES